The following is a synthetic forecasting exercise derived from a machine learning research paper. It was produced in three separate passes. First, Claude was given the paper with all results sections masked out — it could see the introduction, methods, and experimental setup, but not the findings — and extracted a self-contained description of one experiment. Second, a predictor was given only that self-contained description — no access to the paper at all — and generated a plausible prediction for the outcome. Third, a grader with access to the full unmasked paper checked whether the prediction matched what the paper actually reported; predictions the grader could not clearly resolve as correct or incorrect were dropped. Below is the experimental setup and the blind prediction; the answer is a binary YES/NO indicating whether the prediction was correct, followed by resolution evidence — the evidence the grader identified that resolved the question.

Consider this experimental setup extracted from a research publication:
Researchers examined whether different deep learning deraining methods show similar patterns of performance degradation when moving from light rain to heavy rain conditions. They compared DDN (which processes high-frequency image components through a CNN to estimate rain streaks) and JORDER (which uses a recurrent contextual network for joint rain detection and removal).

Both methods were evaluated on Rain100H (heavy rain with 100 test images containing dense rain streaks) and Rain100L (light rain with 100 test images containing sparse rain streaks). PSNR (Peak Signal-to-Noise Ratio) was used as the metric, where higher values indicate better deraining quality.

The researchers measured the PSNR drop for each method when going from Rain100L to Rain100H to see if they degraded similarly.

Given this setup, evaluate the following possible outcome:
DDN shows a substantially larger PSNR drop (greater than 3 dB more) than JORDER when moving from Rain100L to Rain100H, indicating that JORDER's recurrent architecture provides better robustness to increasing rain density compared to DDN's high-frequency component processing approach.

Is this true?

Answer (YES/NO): NO